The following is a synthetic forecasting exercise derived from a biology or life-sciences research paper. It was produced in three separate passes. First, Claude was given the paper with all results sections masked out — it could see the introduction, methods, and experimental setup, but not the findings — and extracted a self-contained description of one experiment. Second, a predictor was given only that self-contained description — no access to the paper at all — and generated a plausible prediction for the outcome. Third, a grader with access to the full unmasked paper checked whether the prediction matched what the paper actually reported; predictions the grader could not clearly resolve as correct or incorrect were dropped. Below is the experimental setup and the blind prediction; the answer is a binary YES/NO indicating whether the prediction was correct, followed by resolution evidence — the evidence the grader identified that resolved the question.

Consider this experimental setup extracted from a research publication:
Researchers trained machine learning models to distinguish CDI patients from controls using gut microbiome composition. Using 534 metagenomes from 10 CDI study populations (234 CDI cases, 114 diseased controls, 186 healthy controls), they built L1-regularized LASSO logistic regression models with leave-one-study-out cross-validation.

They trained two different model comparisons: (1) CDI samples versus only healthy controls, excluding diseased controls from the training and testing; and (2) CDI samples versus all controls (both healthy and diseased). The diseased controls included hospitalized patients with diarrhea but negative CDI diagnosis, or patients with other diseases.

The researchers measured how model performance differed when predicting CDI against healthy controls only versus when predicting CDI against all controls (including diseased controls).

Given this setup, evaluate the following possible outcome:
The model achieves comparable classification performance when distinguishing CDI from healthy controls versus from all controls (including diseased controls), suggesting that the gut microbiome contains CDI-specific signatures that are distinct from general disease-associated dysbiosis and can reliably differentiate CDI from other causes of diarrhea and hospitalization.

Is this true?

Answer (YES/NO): NO